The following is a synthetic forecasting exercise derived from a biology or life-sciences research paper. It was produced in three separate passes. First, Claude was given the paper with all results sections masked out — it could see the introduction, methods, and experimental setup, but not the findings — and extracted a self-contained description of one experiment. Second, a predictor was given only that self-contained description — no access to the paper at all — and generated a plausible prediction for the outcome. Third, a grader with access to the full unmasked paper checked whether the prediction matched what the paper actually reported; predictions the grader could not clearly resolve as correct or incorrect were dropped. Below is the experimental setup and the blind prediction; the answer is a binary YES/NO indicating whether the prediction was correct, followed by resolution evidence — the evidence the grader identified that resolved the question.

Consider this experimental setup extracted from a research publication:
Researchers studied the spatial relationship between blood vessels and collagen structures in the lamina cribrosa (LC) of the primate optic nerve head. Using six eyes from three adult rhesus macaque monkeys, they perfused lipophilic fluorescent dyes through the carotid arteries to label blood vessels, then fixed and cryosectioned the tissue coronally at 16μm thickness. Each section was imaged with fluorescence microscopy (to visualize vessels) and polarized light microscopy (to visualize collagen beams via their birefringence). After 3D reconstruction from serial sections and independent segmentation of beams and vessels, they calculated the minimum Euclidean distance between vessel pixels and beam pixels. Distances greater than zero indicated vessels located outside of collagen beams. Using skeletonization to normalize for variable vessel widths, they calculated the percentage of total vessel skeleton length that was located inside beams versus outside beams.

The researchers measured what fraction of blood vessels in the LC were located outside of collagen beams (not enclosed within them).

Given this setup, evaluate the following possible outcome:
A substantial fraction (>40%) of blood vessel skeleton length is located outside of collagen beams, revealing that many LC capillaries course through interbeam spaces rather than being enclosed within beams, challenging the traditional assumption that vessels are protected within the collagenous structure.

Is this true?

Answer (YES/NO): NO